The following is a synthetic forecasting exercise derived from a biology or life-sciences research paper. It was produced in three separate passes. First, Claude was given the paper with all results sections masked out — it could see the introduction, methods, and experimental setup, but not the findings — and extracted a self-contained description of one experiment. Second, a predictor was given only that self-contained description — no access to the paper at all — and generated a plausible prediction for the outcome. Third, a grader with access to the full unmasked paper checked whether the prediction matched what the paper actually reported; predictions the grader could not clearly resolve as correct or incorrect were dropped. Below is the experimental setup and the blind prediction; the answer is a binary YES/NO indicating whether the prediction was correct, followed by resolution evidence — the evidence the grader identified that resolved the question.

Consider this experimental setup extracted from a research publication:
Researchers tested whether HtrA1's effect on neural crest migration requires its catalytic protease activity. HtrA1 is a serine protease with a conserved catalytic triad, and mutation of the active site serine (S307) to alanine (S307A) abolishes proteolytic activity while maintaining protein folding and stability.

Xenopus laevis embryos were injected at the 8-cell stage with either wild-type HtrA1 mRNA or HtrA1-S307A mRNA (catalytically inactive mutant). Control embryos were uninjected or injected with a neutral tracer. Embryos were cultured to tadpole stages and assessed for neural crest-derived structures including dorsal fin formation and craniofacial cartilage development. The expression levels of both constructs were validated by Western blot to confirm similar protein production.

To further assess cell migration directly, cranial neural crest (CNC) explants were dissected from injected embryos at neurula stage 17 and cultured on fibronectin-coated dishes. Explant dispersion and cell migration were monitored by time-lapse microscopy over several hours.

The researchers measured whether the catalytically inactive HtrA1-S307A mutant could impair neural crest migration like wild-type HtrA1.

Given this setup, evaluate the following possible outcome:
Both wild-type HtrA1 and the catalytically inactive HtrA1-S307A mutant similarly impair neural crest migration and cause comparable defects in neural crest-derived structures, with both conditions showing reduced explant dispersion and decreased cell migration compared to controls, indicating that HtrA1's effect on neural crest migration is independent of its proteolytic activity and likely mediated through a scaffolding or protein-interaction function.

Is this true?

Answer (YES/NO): NO